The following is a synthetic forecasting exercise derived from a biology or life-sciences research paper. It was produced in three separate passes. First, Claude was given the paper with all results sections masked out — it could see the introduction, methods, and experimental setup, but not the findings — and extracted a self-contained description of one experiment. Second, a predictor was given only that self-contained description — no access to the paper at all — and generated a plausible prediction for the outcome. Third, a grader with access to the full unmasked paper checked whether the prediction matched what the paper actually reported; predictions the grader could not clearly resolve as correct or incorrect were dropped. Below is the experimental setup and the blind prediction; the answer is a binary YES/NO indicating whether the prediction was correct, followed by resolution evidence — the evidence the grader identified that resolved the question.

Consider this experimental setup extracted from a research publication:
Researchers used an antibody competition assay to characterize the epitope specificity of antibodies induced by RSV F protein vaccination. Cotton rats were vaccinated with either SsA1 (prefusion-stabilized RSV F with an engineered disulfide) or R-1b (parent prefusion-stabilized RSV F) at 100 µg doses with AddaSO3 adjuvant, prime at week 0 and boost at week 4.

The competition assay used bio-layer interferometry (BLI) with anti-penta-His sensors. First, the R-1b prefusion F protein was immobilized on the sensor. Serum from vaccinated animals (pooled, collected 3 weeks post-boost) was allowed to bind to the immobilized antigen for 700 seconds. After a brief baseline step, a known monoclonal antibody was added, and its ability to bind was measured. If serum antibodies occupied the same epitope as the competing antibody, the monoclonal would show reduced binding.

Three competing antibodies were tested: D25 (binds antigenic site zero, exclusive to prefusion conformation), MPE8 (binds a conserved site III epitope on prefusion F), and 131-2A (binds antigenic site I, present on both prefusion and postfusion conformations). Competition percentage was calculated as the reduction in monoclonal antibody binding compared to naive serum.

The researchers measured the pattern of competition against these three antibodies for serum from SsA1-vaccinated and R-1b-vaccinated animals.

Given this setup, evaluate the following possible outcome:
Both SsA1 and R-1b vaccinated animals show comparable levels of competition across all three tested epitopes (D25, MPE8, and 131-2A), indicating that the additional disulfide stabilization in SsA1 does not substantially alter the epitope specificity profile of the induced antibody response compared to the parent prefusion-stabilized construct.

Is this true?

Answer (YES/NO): NO